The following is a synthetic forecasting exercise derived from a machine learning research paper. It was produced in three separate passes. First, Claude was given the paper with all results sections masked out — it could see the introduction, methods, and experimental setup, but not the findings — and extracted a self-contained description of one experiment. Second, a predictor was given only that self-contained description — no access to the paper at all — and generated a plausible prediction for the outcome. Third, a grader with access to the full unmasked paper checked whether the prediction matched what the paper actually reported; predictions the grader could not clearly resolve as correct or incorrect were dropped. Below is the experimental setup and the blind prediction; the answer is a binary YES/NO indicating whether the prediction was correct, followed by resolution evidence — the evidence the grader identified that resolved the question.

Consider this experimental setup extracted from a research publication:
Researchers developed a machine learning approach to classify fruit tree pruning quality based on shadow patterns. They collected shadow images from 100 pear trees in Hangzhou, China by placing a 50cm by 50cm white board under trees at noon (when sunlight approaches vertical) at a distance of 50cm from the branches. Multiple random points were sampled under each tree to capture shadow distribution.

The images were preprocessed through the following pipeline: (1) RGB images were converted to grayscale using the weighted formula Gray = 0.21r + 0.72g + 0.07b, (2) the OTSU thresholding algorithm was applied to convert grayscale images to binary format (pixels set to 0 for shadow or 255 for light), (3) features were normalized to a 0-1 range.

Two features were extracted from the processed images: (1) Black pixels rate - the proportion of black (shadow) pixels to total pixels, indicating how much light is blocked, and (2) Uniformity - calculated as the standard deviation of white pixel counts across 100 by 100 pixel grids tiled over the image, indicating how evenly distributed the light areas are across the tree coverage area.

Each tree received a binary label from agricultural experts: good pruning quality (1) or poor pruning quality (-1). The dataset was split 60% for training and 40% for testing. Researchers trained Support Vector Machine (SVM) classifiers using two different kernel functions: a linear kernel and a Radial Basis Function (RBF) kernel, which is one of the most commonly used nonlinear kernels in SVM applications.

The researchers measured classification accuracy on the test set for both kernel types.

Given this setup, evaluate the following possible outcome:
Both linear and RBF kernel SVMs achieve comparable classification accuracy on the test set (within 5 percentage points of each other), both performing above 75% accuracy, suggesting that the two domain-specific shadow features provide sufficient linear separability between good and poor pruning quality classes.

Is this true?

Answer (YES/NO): NO